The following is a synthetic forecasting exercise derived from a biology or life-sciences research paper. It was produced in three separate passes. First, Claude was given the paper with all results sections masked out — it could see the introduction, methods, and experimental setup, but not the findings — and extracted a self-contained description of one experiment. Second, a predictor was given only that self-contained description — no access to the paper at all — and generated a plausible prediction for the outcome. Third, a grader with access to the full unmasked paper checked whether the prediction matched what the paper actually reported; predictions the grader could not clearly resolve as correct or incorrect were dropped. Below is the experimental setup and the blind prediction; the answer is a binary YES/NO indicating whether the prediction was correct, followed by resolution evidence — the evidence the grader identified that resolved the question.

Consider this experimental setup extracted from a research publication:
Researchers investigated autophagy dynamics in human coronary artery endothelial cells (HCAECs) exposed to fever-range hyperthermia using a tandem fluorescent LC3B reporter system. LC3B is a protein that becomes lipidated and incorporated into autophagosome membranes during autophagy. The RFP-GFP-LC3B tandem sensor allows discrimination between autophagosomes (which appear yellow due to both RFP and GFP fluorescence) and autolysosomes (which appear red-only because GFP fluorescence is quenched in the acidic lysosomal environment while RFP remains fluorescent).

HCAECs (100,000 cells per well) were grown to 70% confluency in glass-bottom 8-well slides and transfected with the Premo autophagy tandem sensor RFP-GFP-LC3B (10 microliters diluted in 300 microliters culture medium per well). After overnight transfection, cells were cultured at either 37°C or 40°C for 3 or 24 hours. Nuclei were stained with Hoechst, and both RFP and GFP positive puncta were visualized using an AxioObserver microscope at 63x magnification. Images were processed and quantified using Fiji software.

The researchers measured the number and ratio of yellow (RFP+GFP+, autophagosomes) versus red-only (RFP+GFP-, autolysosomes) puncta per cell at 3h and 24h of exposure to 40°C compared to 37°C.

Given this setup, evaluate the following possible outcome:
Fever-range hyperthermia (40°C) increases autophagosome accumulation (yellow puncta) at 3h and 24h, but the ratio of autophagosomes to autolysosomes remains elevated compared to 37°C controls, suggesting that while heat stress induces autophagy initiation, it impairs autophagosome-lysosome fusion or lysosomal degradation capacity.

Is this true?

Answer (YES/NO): NO